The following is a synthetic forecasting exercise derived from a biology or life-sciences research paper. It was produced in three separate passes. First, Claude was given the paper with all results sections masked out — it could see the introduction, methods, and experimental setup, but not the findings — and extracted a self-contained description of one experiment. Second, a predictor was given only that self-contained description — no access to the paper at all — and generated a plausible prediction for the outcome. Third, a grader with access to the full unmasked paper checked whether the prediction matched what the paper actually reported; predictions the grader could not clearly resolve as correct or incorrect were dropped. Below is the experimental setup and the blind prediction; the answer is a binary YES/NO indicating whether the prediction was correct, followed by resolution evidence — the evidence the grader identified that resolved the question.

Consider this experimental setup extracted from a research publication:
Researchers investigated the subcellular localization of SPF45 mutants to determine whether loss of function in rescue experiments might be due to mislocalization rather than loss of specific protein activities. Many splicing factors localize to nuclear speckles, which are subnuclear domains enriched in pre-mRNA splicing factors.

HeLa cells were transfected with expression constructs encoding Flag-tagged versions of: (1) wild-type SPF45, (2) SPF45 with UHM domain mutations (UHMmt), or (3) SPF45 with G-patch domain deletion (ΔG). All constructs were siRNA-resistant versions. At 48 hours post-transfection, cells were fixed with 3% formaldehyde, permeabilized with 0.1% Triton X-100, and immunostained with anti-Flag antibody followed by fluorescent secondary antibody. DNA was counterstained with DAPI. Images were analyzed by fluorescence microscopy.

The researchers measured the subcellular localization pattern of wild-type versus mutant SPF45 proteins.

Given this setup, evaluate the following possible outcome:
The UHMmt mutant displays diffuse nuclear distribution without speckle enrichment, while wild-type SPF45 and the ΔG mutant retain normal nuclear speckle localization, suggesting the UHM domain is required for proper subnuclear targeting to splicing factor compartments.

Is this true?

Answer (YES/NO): NO